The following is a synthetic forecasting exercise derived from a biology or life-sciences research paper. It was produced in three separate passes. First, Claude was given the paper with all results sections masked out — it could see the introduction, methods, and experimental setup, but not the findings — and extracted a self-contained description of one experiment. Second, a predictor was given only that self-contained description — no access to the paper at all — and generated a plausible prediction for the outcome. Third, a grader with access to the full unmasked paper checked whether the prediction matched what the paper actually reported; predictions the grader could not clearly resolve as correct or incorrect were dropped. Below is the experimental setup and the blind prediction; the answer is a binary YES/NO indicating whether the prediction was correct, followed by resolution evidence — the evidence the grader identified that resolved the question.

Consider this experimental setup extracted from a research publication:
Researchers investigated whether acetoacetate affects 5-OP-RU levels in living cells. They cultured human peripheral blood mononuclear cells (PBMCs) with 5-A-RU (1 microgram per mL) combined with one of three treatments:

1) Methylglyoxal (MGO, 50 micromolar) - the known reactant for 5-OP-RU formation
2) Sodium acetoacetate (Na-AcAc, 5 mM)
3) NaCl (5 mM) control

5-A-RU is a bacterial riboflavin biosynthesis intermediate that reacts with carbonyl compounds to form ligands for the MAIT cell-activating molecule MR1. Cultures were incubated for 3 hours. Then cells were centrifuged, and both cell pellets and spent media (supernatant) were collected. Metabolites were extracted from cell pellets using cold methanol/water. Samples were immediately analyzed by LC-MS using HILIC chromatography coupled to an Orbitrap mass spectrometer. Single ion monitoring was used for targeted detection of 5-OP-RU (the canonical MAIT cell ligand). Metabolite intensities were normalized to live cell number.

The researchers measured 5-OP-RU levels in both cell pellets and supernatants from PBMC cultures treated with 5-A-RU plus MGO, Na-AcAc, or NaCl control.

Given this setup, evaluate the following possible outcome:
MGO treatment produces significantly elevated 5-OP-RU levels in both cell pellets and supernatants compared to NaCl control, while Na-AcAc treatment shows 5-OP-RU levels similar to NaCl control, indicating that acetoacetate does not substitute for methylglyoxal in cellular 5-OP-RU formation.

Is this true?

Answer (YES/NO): NO